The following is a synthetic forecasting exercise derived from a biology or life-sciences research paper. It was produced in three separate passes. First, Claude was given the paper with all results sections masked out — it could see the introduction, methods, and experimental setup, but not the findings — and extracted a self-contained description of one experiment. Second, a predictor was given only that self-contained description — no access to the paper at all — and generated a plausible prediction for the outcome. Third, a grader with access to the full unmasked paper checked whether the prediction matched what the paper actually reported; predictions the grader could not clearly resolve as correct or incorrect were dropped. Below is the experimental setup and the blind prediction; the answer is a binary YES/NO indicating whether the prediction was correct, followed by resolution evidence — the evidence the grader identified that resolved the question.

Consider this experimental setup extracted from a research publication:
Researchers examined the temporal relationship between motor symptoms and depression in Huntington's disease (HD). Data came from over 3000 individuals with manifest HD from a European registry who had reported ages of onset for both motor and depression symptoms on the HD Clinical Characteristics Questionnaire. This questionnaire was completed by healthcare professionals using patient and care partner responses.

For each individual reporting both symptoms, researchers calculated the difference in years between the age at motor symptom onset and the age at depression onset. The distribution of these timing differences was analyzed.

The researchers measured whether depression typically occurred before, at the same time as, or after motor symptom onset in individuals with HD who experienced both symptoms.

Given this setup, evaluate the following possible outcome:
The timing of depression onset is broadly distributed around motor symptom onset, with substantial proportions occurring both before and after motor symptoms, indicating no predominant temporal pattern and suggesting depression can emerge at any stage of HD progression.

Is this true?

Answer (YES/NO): YES